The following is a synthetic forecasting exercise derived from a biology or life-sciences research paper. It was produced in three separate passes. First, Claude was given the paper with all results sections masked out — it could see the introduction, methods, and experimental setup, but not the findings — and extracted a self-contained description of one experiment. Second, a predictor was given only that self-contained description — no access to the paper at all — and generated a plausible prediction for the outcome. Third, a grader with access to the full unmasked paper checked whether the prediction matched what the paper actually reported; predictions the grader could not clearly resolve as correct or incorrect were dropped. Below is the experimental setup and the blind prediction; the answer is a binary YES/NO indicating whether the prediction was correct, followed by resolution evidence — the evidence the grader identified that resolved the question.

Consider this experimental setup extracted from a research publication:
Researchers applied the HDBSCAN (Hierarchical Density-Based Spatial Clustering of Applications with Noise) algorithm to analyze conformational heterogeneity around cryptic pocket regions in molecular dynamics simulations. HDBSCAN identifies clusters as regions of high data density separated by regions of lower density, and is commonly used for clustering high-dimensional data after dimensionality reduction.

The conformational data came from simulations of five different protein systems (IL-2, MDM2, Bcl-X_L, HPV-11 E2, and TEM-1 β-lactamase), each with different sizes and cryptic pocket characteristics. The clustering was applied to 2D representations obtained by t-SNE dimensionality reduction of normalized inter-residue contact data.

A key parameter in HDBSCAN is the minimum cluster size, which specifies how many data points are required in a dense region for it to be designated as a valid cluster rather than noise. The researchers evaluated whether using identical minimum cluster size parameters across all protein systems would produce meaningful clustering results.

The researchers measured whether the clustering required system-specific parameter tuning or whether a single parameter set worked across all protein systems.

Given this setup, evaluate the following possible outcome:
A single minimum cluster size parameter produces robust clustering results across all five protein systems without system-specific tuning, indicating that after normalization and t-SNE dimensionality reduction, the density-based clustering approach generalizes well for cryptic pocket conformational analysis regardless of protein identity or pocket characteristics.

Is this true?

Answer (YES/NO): NO